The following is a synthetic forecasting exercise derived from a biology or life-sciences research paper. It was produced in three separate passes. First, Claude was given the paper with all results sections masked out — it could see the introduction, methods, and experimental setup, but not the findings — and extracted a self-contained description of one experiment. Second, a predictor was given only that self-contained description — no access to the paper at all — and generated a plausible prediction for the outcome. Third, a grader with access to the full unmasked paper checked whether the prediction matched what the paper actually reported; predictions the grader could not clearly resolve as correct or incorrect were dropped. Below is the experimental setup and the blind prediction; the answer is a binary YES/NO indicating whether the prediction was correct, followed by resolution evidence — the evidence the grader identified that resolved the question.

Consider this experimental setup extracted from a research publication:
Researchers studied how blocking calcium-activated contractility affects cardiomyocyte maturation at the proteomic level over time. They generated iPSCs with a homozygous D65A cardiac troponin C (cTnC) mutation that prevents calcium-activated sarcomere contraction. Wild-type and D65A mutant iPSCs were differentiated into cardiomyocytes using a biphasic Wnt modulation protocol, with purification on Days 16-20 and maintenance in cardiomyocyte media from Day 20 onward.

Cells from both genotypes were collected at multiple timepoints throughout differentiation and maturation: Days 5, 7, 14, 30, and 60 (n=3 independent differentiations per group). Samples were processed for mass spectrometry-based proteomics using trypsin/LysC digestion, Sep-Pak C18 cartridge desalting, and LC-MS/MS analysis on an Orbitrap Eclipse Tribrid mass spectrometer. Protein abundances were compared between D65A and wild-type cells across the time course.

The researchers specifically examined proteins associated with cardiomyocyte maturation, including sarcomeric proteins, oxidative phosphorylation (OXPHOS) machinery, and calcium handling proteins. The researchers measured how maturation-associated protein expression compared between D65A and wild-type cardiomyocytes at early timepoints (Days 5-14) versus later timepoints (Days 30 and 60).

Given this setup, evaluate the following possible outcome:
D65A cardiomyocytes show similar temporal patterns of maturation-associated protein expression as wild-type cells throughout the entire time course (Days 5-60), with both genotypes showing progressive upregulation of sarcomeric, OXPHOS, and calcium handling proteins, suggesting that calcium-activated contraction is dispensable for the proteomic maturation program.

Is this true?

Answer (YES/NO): NO